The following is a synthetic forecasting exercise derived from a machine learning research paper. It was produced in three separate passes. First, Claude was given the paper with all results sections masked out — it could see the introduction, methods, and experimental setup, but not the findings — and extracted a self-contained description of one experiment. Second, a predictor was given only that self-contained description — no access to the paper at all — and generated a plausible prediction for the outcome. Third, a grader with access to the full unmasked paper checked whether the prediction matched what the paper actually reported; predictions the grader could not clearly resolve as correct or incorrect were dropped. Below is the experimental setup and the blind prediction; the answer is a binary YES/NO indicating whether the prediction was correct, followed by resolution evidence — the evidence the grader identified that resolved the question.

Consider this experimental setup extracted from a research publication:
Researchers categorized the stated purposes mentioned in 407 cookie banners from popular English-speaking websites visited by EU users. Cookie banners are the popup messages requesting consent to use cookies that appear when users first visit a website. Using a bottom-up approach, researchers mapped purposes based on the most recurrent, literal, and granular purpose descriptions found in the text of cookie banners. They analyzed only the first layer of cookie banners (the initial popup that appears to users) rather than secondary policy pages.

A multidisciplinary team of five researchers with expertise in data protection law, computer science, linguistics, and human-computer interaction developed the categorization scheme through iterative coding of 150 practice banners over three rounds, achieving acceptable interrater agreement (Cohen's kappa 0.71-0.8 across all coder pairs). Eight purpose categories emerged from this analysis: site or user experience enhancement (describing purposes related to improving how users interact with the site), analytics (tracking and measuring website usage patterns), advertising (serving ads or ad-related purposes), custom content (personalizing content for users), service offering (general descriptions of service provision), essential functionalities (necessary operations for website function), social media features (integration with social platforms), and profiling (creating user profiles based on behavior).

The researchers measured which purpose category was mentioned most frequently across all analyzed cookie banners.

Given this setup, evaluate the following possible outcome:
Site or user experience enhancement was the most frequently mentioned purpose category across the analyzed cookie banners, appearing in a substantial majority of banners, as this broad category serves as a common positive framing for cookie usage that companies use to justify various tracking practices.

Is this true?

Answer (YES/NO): YES